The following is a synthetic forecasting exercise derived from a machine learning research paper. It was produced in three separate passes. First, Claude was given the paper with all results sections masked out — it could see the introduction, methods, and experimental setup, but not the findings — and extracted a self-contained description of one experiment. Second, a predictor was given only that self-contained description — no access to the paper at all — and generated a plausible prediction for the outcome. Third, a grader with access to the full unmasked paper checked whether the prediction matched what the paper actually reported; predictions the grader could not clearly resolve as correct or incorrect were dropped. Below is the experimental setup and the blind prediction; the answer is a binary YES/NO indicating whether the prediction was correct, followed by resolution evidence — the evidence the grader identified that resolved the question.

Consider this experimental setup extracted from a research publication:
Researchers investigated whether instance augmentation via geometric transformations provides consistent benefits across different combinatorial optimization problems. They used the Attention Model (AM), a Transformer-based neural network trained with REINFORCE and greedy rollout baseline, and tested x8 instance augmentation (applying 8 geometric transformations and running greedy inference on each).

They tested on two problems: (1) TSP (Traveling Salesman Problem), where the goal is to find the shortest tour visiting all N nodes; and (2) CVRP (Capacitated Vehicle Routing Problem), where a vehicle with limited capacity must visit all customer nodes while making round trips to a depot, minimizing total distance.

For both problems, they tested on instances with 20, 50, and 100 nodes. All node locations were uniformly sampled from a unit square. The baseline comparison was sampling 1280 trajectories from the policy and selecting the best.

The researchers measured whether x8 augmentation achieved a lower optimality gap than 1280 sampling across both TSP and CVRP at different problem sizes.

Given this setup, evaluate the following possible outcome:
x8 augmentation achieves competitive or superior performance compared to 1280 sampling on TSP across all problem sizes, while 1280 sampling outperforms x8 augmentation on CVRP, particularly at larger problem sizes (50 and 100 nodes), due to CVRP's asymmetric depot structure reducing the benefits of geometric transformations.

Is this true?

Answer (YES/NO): NO